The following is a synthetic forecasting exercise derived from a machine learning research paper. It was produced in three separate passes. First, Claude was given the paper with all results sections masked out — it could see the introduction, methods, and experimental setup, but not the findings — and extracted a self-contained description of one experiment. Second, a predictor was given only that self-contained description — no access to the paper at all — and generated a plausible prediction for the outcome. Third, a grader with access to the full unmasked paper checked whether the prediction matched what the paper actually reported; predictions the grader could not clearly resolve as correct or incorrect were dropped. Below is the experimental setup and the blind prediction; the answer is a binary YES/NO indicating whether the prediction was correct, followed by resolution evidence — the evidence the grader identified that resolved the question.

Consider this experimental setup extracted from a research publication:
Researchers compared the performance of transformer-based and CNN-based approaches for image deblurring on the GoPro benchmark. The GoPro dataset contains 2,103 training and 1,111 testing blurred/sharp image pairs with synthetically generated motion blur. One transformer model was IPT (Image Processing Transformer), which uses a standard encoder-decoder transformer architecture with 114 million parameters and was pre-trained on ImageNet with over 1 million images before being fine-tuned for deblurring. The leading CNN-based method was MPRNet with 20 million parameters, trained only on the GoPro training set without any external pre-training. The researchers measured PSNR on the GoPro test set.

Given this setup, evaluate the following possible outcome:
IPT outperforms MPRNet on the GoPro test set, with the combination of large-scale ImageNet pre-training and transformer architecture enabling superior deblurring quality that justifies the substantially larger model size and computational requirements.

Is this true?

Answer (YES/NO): NO